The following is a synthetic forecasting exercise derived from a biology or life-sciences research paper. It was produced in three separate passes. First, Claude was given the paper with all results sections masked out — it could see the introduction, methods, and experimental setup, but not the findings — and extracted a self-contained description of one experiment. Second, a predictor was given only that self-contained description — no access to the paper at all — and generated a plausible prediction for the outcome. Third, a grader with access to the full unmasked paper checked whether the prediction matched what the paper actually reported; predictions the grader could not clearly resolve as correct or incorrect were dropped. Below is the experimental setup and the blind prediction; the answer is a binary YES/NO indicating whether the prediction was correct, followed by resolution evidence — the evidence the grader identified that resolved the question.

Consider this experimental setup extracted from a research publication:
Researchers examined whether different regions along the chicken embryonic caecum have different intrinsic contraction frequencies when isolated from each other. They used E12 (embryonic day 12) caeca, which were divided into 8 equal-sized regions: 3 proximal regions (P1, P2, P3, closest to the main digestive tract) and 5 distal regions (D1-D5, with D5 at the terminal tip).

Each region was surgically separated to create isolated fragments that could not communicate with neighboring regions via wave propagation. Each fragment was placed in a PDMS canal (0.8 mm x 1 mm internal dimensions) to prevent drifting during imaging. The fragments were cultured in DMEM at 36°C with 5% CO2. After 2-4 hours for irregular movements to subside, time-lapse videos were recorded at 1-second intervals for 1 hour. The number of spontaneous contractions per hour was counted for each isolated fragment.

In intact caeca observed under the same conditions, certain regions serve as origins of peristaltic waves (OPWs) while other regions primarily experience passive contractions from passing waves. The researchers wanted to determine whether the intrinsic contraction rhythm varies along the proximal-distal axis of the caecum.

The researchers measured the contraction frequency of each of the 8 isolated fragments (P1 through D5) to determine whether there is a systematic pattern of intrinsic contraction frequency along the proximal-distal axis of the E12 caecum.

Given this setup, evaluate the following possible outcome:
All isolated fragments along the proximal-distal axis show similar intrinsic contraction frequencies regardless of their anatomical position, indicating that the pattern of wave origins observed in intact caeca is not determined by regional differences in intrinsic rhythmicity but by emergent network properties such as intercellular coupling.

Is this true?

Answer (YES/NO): NO